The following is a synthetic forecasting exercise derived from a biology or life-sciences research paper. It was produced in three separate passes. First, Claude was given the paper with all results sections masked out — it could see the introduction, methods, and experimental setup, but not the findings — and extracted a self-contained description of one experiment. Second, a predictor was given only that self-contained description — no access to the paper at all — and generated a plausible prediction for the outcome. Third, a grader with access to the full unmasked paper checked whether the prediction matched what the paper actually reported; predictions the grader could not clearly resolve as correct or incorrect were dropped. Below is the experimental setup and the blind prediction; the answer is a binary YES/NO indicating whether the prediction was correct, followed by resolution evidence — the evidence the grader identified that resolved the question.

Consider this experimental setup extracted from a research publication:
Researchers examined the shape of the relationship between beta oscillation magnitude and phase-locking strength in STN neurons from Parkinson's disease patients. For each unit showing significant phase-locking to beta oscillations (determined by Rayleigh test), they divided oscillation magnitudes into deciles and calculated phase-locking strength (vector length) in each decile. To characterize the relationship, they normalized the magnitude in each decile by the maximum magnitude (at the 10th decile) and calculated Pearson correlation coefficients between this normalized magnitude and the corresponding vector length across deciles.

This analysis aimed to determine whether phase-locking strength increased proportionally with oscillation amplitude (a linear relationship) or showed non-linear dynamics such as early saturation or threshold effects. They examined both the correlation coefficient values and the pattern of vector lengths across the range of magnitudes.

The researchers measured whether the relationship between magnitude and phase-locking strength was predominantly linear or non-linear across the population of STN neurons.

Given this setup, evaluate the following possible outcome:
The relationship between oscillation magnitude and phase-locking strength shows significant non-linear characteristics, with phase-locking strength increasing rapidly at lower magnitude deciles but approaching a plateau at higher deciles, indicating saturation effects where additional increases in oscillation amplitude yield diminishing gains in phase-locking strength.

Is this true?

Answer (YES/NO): NO